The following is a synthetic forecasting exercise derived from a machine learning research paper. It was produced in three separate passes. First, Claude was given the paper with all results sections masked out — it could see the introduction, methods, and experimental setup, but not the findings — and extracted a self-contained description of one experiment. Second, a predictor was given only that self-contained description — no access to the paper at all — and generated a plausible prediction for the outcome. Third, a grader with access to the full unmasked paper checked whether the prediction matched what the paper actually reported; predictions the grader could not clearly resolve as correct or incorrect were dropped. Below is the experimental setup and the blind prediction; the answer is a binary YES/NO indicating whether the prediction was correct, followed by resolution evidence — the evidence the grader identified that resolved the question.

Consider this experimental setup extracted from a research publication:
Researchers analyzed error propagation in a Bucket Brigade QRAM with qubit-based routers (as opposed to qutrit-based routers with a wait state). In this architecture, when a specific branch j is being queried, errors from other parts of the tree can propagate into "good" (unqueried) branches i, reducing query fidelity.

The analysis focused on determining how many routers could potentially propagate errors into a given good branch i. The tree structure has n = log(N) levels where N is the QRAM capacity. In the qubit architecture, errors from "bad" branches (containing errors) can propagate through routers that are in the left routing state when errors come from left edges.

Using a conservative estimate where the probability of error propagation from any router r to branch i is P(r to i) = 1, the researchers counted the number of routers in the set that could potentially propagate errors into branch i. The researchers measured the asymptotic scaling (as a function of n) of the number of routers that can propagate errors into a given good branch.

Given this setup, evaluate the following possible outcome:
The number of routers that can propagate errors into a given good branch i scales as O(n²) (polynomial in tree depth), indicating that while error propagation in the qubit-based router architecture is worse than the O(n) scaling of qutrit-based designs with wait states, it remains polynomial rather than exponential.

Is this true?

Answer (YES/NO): YES